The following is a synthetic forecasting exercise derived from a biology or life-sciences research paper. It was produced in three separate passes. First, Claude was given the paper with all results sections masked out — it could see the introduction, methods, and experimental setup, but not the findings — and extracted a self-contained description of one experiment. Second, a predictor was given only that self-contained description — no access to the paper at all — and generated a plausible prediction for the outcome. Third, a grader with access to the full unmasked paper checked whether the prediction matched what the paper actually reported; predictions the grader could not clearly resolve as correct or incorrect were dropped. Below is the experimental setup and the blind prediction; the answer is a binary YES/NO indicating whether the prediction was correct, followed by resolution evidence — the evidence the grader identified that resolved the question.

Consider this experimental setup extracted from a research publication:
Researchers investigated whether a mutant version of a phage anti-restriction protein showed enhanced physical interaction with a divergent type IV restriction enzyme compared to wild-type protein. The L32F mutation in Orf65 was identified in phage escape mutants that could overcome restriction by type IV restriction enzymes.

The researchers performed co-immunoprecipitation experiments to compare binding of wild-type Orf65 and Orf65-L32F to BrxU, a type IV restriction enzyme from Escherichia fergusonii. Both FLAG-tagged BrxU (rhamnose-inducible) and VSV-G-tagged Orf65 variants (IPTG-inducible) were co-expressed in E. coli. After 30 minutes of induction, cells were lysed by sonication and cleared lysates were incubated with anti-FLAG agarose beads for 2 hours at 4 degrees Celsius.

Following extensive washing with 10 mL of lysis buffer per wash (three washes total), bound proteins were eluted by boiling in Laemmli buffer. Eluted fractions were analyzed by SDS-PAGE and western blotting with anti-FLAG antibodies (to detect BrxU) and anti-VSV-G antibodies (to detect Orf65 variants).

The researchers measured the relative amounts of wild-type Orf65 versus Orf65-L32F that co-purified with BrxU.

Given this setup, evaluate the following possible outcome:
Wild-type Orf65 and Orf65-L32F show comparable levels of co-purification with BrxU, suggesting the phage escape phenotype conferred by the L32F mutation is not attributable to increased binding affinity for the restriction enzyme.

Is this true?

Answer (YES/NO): NO